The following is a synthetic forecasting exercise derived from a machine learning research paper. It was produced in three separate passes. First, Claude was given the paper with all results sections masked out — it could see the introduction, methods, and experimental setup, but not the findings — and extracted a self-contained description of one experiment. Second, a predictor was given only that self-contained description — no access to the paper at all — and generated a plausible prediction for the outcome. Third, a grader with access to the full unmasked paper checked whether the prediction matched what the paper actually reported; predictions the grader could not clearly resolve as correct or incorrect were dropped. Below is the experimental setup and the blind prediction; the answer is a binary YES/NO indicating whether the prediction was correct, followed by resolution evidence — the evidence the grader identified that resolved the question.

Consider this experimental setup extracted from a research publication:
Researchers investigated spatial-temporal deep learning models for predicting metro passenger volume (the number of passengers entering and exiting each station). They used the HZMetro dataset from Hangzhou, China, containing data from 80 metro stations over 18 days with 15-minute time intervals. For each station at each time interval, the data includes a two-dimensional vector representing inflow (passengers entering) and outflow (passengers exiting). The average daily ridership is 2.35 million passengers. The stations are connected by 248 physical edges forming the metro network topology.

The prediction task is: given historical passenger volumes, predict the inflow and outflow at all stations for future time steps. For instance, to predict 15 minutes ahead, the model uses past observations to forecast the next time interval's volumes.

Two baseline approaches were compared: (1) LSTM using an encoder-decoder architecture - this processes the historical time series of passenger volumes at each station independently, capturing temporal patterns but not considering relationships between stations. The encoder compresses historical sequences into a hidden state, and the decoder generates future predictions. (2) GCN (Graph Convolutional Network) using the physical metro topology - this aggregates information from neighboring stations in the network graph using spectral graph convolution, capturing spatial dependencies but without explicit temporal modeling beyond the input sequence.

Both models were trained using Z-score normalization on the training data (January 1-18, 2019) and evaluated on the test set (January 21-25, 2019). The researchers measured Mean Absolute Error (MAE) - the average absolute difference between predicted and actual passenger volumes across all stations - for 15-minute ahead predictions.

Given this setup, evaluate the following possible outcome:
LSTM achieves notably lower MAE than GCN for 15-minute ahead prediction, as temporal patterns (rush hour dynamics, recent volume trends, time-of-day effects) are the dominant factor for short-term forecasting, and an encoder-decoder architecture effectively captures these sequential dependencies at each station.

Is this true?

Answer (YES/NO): YES